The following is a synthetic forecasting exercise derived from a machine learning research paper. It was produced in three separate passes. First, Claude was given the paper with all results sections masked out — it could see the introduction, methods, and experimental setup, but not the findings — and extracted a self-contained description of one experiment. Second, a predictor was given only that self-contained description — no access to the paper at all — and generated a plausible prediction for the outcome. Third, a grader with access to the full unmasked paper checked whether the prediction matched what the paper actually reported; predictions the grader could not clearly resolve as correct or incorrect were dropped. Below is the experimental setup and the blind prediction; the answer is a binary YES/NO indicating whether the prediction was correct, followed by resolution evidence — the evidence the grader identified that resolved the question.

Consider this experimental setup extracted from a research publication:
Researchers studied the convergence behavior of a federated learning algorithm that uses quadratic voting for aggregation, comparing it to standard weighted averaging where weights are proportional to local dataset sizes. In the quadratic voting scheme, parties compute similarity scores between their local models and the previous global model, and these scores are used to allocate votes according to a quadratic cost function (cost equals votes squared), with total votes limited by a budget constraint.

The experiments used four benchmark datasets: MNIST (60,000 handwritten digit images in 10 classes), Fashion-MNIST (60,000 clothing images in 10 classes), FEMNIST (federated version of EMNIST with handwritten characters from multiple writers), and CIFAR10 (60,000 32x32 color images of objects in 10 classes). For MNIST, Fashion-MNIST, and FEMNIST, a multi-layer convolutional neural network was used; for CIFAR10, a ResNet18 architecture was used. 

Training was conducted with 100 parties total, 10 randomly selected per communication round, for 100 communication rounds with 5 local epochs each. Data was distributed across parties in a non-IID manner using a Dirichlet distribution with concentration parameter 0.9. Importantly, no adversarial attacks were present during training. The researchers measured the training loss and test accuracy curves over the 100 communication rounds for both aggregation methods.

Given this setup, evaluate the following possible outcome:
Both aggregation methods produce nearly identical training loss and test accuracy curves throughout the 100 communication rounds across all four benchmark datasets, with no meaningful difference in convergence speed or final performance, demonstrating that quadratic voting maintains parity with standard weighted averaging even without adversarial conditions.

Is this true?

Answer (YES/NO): YES